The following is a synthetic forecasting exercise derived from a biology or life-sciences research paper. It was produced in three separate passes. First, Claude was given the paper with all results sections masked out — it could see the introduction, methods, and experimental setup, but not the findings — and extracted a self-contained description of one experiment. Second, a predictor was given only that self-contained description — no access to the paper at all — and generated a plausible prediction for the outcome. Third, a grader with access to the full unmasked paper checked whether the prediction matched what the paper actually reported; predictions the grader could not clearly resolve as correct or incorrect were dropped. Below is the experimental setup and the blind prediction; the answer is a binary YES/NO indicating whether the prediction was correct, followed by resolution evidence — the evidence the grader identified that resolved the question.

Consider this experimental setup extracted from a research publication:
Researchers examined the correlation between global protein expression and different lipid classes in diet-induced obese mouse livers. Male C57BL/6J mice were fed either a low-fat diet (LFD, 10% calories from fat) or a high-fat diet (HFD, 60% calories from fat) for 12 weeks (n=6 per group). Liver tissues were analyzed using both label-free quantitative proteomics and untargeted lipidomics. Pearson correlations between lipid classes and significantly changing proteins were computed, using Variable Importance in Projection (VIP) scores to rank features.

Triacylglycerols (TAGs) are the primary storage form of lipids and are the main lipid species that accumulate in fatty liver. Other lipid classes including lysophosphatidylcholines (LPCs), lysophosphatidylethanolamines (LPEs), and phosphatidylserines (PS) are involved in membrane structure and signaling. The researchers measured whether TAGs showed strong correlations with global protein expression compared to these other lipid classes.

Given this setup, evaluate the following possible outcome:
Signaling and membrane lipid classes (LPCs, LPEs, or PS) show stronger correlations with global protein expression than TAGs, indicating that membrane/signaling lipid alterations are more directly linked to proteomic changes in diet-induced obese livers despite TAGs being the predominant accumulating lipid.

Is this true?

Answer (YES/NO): YES